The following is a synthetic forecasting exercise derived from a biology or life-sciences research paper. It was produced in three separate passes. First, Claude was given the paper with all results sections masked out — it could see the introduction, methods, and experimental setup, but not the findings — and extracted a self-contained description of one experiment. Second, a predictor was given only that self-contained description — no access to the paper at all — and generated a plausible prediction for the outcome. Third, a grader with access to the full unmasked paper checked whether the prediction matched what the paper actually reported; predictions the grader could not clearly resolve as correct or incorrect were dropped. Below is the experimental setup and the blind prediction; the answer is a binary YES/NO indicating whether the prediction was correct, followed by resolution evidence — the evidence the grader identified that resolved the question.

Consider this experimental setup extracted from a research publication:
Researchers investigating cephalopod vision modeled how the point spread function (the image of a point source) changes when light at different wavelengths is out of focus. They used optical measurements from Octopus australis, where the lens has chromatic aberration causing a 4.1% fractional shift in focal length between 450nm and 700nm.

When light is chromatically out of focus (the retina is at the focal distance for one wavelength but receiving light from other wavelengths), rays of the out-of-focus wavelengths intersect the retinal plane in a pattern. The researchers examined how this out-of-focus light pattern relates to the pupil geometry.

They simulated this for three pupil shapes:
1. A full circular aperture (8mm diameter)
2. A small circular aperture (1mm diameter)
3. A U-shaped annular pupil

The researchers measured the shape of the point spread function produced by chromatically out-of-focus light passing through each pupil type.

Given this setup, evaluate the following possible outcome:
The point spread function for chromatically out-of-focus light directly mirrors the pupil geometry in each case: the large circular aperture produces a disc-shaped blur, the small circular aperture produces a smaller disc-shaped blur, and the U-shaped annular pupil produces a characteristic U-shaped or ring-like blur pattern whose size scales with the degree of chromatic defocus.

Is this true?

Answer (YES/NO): YES